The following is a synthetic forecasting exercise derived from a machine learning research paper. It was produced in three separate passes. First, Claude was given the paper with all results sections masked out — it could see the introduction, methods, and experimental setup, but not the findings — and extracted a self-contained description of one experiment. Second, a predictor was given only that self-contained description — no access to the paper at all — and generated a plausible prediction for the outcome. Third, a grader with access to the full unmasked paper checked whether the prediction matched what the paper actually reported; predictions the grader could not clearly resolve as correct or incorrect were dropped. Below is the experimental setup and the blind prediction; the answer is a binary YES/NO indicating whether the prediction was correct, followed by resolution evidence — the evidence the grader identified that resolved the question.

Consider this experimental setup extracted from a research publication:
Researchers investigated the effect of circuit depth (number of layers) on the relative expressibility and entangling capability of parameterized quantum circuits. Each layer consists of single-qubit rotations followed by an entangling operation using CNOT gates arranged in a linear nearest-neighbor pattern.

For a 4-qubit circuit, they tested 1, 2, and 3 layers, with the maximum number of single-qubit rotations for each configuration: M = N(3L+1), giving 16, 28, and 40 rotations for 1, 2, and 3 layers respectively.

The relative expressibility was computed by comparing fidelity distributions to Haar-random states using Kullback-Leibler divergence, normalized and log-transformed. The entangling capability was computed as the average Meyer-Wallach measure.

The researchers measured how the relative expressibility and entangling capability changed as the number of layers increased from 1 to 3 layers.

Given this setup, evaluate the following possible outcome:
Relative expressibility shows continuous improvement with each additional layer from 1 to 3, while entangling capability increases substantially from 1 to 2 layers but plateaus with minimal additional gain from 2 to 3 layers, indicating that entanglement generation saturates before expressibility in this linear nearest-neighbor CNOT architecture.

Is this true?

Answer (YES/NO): YES